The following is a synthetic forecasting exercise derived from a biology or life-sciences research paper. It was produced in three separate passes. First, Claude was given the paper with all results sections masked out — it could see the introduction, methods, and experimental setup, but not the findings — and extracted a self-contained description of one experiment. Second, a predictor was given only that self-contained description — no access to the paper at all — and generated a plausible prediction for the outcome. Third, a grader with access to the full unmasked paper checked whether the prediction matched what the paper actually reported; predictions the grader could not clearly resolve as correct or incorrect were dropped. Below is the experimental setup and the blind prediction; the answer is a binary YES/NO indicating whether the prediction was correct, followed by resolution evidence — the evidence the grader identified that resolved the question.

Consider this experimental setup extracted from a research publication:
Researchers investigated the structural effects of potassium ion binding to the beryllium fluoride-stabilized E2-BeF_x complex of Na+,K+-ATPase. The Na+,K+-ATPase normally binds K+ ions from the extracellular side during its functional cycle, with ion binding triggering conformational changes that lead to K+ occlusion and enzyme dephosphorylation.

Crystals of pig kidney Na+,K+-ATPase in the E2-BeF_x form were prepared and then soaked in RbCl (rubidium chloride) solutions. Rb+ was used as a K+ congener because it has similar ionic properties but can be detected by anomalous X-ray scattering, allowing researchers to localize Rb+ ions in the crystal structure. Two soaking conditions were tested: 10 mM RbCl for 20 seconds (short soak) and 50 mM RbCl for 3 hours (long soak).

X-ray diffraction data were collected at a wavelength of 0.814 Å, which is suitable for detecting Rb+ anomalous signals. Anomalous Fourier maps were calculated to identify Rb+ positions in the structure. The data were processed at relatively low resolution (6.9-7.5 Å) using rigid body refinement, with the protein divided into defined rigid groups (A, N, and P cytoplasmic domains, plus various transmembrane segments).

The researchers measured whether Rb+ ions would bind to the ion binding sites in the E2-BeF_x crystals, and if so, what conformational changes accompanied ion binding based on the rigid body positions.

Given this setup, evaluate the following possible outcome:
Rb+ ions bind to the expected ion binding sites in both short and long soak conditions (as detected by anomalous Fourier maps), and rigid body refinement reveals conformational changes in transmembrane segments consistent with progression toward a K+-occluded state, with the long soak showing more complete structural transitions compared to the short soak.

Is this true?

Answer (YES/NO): YES